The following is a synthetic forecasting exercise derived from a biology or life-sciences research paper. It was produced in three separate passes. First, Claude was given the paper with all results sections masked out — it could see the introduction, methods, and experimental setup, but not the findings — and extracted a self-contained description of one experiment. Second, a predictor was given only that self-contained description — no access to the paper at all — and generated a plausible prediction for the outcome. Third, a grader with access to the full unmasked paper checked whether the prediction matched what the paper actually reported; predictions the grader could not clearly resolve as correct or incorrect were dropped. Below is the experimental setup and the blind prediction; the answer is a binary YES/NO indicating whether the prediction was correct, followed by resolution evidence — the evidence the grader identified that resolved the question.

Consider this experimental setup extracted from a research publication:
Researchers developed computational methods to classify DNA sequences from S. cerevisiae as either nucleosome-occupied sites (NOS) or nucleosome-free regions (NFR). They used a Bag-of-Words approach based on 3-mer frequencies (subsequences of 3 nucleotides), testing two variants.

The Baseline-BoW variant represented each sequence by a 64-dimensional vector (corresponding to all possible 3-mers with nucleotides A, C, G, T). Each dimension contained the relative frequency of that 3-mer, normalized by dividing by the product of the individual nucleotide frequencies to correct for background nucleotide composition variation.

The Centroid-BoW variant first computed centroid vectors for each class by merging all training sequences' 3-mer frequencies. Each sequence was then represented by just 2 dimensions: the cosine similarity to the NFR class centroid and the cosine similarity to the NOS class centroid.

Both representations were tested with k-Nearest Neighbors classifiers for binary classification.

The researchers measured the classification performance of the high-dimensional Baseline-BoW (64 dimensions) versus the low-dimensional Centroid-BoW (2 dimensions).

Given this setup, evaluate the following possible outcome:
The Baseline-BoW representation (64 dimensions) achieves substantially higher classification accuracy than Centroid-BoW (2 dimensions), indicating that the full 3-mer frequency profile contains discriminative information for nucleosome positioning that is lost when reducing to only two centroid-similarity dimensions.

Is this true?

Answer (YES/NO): NO